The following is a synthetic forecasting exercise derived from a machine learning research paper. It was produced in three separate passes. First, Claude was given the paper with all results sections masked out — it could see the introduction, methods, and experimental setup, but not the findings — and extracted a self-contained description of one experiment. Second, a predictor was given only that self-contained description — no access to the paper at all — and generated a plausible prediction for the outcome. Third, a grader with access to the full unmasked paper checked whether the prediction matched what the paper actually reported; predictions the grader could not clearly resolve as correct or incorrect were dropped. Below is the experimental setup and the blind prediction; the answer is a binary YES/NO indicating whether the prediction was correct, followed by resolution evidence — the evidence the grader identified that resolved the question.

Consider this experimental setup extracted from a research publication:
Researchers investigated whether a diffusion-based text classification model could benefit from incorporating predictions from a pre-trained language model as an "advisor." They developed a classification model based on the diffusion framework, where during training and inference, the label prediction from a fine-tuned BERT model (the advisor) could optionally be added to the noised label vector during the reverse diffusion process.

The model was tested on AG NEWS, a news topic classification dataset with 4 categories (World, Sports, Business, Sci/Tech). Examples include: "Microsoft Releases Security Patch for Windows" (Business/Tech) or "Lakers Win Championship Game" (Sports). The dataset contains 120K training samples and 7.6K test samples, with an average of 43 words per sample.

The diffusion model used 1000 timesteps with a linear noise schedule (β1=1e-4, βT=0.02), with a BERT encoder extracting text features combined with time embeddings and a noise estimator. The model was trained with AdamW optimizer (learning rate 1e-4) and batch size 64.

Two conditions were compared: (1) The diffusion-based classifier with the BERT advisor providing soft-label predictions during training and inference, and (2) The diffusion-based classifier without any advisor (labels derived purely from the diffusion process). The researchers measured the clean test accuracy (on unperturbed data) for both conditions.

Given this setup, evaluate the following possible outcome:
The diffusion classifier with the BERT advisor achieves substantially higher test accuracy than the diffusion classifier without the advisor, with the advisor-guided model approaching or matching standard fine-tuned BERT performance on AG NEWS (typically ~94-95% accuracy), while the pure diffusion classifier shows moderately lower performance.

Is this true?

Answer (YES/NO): YES